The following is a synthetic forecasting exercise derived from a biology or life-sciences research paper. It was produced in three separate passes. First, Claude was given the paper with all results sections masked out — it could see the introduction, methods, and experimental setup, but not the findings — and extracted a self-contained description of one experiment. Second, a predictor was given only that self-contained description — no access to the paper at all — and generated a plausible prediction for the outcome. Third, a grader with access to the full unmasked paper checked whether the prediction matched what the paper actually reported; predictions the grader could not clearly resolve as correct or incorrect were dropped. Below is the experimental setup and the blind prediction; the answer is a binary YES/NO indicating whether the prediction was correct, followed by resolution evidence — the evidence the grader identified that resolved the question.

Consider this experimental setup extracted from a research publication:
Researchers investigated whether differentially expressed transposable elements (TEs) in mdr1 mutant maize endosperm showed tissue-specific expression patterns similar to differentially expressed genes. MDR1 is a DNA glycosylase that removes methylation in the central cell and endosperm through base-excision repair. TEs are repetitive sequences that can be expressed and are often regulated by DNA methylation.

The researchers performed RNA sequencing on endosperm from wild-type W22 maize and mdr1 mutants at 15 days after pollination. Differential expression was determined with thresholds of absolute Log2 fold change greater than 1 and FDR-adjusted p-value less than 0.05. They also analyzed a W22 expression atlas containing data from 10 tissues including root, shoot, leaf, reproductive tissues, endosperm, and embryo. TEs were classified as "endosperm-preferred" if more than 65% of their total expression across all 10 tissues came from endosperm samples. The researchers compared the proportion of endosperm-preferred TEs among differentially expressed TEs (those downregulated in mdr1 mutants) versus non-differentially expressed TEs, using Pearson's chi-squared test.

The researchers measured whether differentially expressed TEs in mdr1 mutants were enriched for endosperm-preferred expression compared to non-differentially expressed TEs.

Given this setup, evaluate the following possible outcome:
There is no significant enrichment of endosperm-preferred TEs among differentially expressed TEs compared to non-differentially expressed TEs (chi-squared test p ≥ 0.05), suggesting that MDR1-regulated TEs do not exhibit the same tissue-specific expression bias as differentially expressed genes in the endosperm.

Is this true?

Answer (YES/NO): NO